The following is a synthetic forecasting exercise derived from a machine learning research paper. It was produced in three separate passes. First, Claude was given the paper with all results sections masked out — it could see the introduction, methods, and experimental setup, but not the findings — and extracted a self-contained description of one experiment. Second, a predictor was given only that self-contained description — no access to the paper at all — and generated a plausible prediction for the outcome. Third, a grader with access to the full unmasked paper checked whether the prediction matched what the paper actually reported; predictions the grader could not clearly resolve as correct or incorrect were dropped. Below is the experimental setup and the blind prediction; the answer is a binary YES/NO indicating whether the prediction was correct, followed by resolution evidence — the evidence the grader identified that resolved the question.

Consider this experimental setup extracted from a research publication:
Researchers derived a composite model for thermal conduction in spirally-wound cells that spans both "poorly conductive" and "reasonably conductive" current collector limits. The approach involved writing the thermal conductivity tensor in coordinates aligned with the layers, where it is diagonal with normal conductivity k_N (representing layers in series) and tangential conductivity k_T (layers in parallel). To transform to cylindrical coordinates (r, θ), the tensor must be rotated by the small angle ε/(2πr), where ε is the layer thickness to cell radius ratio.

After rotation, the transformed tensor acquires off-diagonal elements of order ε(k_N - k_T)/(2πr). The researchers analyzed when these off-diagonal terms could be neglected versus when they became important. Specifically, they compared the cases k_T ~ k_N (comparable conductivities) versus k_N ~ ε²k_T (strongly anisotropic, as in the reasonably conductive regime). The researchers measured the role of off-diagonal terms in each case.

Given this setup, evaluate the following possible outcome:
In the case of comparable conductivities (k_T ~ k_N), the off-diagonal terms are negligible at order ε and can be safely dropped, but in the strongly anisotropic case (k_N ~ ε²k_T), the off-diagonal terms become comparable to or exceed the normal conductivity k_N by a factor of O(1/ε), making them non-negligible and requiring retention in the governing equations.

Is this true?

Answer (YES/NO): YES